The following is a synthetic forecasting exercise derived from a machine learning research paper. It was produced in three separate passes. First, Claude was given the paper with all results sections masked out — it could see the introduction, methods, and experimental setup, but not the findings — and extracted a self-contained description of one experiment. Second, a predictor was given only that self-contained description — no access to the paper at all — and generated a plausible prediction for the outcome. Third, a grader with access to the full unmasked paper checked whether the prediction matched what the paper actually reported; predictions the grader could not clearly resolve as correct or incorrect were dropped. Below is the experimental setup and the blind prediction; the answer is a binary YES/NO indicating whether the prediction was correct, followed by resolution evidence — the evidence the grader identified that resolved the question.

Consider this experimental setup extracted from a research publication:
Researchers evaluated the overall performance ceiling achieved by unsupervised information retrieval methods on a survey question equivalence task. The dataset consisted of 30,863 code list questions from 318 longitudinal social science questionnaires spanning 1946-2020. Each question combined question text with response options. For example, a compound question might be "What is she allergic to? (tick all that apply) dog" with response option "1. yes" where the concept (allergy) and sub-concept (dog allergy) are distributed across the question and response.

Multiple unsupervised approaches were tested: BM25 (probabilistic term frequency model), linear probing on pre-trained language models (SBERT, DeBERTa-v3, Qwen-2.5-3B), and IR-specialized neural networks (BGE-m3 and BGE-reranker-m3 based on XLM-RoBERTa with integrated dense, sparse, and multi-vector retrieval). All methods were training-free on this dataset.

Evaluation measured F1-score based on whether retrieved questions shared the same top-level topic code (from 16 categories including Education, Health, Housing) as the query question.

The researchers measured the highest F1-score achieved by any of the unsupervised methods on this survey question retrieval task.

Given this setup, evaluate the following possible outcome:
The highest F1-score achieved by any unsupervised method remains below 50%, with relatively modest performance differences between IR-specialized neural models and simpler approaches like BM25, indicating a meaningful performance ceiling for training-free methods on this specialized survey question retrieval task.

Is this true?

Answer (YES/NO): NO